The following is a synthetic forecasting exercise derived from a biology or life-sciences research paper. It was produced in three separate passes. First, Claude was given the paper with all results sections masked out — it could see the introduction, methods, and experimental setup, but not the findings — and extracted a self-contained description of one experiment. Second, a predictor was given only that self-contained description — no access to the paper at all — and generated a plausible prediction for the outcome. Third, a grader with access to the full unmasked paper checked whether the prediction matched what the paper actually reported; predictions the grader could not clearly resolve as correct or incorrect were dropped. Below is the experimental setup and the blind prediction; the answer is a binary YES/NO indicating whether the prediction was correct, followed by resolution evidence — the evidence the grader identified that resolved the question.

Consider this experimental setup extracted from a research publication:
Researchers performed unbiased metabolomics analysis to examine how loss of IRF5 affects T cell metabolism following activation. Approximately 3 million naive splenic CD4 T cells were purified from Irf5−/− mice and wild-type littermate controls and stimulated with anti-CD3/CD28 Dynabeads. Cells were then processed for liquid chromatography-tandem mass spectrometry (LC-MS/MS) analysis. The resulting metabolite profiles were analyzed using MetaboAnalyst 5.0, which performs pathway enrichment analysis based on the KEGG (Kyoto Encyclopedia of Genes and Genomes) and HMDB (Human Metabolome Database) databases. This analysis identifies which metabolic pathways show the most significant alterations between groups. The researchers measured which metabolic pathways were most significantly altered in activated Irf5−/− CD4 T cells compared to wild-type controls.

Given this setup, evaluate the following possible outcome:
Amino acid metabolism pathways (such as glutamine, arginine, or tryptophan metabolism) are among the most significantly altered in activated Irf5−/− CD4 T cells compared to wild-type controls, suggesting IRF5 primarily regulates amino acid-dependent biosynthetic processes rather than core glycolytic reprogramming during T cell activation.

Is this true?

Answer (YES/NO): YES